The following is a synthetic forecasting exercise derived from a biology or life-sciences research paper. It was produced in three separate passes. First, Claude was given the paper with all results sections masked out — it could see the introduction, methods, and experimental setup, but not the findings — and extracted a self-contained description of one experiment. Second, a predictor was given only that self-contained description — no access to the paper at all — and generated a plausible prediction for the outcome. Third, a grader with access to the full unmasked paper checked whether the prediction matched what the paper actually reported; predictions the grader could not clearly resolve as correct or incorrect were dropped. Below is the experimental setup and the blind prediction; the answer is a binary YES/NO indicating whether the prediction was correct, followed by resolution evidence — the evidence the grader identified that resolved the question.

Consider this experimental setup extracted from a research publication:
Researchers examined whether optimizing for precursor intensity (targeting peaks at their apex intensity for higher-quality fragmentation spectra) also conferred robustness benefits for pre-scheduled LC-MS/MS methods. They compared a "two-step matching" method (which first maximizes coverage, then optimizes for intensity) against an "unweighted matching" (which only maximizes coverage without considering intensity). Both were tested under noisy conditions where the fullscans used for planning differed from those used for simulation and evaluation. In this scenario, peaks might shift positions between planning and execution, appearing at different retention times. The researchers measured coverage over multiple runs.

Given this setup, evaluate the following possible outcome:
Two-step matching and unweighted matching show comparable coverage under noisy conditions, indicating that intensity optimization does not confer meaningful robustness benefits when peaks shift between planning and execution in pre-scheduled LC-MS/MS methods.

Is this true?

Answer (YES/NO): NO